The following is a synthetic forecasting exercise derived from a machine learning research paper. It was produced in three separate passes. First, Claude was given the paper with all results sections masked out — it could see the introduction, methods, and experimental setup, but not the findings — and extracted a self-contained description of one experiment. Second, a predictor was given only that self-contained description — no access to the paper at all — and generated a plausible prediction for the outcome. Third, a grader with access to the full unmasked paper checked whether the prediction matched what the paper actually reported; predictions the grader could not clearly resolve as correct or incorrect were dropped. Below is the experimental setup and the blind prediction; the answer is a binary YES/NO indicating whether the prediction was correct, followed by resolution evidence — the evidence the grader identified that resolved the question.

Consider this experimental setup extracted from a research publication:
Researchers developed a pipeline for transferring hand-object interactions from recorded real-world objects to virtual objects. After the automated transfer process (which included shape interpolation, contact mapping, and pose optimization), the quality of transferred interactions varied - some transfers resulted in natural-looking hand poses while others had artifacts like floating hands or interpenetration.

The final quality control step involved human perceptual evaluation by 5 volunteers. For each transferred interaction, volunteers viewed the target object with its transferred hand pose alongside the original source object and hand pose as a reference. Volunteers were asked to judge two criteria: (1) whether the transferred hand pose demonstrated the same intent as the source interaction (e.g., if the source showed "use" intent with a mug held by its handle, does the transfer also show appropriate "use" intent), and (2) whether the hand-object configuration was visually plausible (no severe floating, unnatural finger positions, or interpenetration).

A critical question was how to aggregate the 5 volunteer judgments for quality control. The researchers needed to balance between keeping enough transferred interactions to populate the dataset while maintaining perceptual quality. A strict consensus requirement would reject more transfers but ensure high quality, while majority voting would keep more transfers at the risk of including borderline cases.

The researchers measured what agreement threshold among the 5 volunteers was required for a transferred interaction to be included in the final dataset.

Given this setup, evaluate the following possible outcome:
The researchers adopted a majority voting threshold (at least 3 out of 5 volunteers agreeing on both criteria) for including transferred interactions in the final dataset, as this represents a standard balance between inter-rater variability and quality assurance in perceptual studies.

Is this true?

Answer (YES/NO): NO